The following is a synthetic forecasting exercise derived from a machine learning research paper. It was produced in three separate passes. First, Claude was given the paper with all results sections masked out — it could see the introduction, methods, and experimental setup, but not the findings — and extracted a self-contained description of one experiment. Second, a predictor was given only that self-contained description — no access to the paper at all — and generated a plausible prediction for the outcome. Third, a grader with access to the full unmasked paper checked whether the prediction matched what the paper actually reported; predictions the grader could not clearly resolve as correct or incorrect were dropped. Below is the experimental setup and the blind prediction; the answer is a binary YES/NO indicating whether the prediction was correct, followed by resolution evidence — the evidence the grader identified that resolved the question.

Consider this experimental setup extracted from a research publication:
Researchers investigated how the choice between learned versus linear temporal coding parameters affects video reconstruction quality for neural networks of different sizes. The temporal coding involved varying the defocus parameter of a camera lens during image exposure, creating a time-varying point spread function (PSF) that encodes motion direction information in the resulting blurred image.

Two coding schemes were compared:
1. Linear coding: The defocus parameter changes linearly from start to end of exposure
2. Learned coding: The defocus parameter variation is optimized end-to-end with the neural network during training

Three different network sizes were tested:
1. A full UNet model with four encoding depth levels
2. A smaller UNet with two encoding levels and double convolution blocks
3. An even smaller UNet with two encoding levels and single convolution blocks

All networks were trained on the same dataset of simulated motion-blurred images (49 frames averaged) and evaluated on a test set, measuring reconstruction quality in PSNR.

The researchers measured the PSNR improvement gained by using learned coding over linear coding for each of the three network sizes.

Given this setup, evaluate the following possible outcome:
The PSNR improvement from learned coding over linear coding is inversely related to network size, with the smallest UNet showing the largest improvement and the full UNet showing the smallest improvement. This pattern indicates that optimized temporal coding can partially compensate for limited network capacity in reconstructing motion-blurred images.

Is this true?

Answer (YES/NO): YES